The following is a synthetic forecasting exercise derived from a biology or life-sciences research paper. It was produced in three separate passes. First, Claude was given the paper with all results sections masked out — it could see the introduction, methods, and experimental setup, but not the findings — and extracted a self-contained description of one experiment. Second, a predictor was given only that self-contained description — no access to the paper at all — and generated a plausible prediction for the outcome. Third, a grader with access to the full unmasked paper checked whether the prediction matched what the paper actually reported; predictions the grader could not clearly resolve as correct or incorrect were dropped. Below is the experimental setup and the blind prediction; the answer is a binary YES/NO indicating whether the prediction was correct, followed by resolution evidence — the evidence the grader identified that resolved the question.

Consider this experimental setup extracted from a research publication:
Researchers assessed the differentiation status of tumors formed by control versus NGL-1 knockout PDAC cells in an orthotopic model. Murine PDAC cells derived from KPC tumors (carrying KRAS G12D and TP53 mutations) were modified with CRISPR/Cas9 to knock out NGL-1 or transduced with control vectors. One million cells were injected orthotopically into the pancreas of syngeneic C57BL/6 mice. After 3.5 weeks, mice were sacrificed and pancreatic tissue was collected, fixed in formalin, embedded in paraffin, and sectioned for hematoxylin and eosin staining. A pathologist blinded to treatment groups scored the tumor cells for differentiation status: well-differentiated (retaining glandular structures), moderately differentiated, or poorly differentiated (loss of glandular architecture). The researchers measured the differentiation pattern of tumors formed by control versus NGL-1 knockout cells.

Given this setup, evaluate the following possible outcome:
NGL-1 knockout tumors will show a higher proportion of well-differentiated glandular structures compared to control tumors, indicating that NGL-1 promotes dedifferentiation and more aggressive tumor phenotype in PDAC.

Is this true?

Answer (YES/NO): YES